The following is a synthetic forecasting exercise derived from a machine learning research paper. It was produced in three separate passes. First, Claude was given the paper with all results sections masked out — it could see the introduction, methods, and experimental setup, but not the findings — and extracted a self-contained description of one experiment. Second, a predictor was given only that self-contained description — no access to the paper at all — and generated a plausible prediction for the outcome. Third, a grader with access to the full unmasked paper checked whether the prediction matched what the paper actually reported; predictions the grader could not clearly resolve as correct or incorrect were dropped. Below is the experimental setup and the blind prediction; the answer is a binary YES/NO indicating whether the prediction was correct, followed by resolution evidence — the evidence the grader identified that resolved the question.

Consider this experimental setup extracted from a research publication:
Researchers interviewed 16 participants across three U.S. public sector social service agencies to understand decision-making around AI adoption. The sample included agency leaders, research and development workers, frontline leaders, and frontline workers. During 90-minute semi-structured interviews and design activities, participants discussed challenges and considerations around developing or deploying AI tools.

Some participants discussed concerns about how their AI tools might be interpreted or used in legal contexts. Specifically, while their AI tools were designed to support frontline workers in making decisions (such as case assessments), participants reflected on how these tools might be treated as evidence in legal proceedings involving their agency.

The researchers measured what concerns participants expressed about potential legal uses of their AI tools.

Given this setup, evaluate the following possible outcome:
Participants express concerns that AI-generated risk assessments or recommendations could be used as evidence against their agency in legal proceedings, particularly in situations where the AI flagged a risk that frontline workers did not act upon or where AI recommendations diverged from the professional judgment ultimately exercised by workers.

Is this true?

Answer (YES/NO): YES